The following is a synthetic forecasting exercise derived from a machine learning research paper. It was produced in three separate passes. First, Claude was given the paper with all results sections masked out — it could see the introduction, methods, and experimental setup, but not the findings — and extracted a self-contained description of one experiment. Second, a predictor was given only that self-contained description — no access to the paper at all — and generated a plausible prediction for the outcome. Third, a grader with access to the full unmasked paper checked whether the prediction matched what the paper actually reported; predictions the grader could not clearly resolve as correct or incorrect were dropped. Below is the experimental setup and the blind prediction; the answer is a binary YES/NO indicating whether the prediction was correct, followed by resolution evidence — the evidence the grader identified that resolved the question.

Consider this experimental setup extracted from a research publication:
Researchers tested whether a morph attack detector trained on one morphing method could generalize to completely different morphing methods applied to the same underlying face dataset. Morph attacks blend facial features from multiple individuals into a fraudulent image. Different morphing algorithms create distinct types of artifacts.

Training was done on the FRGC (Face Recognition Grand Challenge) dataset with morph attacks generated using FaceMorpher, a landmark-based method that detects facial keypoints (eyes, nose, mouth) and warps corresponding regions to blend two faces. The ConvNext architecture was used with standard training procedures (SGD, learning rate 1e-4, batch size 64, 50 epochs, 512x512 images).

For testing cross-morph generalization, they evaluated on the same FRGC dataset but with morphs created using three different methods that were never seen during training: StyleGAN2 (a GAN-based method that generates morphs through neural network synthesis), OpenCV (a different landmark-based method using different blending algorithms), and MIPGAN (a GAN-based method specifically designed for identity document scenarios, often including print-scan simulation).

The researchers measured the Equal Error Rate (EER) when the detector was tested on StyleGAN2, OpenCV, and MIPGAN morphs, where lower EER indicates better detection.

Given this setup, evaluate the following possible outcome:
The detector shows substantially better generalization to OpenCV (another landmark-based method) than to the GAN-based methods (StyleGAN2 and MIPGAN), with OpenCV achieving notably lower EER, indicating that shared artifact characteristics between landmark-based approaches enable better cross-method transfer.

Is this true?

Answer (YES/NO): NO